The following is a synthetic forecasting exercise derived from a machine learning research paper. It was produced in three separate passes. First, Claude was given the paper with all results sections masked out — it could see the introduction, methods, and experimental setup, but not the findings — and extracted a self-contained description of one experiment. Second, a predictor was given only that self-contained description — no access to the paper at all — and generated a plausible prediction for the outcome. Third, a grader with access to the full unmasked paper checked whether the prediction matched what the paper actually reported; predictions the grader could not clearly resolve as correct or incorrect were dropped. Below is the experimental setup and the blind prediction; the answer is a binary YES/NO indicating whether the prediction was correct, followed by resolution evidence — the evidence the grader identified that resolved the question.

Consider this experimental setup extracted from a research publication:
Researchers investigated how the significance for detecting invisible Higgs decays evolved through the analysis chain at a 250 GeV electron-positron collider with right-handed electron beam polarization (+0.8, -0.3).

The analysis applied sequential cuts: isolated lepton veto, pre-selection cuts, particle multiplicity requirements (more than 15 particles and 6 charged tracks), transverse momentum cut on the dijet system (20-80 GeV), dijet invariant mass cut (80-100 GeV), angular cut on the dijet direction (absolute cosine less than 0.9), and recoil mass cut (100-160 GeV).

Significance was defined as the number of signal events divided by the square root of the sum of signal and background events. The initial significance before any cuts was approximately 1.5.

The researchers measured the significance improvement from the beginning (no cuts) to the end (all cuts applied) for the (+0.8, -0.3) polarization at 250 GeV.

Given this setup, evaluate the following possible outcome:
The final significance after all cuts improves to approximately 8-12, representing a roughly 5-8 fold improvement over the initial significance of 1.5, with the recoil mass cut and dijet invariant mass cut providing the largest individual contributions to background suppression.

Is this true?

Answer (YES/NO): NO